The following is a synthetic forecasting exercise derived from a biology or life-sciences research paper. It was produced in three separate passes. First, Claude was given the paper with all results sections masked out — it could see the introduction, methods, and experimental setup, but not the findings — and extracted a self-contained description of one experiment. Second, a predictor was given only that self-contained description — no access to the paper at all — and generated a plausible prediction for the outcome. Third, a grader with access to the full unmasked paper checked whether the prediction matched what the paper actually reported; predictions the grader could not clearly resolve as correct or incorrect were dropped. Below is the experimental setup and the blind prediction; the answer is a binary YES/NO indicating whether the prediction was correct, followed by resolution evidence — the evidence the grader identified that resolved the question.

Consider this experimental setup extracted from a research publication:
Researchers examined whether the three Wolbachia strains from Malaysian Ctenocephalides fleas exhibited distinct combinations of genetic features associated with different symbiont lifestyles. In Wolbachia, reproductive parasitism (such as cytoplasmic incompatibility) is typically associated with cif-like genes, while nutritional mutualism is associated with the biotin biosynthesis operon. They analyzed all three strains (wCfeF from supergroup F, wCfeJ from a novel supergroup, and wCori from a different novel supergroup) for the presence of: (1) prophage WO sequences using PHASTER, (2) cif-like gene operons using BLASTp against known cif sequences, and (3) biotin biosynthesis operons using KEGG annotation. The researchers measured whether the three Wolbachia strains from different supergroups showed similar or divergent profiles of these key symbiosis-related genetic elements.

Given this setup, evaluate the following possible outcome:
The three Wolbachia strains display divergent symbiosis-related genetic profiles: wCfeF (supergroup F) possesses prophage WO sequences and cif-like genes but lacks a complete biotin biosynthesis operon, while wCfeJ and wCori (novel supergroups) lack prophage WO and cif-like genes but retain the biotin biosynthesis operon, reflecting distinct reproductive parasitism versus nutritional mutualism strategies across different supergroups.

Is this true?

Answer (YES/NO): NO